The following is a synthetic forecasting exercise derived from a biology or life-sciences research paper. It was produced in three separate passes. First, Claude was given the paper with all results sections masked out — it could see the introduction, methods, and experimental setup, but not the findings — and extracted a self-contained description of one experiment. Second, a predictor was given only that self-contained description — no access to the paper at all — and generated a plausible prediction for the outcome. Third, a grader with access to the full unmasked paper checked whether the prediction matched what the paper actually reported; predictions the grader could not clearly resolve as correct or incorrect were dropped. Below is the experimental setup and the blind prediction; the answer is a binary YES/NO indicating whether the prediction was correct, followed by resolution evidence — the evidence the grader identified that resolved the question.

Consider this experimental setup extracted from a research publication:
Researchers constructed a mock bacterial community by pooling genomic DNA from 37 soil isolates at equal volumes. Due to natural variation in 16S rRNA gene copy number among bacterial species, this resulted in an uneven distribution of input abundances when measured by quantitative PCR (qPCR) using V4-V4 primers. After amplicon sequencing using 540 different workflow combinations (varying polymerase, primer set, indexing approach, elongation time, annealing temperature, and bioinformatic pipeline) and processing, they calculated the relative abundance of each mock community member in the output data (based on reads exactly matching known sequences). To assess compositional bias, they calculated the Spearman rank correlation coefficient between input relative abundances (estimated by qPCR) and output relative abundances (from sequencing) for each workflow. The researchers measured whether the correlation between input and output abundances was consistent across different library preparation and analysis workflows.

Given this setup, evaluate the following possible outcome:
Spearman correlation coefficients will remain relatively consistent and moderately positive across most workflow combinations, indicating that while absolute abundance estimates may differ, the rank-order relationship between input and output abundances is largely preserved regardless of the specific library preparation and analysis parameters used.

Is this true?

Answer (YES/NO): NO